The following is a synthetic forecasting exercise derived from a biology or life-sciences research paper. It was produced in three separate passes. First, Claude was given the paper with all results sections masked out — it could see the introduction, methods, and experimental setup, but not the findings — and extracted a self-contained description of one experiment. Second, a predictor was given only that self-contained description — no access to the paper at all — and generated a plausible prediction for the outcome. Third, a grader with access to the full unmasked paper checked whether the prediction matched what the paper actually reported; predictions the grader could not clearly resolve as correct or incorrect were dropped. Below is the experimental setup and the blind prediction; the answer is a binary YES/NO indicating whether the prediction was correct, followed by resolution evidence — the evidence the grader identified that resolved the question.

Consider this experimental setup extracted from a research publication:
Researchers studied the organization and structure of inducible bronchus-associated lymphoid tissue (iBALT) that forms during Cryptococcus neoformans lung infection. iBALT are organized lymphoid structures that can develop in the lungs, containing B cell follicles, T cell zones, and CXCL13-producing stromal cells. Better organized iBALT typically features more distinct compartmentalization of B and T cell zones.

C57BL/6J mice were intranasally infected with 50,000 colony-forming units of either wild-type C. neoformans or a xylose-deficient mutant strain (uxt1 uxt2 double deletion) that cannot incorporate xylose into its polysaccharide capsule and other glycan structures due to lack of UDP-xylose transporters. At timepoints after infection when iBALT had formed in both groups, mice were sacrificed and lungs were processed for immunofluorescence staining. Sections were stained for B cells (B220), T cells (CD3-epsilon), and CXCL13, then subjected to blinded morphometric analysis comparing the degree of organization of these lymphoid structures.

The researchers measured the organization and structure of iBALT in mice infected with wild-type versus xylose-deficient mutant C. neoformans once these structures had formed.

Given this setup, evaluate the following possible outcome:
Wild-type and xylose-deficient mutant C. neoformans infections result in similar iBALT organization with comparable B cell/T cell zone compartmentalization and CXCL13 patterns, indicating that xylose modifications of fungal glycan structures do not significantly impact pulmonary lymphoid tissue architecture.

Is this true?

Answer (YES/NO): NO